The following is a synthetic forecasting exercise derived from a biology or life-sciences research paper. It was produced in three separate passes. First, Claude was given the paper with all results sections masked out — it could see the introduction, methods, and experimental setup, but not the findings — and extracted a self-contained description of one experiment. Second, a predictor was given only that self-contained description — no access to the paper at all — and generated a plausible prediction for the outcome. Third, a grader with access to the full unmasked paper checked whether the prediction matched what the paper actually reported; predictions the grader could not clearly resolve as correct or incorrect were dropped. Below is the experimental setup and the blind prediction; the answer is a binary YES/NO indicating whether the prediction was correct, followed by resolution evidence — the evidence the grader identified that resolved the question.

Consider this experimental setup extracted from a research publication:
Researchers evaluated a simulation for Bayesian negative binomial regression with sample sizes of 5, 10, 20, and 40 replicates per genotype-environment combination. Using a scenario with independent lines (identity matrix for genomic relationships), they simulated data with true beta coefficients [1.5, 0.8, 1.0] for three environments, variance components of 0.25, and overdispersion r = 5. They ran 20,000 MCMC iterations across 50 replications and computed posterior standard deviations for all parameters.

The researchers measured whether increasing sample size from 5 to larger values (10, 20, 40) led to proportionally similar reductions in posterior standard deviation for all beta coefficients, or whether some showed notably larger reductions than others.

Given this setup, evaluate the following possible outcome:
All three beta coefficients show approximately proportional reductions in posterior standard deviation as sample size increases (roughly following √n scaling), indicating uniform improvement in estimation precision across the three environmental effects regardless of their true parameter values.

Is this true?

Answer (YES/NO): NO